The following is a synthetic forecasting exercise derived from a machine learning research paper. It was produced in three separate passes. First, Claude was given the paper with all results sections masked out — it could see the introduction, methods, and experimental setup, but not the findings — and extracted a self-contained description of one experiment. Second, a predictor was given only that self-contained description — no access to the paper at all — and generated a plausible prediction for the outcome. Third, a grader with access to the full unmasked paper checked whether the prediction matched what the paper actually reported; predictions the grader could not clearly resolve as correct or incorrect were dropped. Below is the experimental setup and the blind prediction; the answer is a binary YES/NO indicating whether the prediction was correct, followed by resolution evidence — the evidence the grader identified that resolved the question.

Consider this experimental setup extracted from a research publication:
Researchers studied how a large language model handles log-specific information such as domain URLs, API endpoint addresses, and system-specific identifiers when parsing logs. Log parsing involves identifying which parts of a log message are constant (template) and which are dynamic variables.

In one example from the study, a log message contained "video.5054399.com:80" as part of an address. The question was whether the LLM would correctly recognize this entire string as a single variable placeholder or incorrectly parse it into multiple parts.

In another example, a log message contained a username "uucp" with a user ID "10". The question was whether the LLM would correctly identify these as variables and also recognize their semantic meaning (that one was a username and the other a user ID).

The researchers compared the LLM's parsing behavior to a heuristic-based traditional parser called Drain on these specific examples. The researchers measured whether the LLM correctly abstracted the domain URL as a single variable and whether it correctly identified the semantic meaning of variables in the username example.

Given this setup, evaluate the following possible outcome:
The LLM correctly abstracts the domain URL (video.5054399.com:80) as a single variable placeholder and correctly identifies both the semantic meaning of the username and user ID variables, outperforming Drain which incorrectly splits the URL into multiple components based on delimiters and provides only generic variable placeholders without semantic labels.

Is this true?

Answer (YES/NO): NO